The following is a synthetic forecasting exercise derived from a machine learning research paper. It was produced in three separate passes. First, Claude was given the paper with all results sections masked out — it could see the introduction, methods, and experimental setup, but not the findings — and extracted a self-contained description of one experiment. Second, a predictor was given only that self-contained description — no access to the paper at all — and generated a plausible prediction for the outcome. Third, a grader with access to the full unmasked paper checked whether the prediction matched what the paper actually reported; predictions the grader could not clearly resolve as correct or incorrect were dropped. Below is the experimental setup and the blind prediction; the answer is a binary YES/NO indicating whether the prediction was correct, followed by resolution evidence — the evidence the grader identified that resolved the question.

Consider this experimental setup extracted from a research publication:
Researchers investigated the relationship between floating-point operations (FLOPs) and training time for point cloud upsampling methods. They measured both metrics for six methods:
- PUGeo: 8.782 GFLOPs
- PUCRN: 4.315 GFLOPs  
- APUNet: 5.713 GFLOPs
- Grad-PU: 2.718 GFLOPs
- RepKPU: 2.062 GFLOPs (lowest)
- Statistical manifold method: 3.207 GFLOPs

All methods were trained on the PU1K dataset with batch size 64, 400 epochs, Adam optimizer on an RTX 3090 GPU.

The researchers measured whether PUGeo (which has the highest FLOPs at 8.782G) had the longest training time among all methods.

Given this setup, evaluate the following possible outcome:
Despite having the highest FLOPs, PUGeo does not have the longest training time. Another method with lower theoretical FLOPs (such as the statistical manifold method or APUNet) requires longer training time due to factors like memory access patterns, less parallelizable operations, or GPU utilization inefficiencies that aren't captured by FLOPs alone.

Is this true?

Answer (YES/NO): YES